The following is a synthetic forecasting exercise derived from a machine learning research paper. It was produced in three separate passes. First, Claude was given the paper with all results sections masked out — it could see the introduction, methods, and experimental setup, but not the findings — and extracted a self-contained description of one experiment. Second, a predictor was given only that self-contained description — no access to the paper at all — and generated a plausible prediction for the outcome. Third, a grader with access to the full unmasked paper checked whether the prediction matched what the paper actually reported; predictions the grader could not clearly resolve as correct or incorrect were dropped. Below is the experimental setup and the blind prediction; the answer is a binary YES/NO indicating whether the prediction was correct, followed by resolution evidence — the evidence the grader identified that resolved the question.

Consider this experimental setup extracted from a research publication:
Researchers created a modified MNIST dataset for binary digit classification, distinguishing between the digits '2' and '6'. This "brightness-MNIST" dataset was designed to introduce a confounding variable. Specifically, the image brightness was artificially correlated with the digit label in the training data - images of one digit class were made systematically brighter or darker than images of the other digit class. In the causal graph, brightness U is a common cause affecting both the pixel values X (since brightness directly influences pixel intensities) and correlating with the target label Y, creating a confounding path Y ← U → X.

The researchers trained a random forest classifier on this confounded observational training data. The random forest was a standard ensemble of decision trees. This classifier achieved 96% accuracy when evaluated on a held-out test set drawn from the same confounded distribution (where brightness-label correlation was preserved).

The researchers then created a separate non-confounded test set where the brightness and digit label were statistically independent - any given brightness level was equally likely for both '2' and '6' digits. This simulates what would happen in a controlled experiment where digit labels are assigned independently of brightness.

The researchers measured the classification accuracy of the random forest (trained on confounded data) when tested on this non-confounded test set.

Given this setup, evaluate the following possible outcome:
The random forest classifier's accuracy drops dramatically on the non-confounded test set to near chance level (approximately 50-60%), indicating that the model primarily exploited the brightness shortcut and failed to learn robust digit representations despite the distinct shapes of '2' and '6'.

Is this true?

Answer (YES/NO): YES